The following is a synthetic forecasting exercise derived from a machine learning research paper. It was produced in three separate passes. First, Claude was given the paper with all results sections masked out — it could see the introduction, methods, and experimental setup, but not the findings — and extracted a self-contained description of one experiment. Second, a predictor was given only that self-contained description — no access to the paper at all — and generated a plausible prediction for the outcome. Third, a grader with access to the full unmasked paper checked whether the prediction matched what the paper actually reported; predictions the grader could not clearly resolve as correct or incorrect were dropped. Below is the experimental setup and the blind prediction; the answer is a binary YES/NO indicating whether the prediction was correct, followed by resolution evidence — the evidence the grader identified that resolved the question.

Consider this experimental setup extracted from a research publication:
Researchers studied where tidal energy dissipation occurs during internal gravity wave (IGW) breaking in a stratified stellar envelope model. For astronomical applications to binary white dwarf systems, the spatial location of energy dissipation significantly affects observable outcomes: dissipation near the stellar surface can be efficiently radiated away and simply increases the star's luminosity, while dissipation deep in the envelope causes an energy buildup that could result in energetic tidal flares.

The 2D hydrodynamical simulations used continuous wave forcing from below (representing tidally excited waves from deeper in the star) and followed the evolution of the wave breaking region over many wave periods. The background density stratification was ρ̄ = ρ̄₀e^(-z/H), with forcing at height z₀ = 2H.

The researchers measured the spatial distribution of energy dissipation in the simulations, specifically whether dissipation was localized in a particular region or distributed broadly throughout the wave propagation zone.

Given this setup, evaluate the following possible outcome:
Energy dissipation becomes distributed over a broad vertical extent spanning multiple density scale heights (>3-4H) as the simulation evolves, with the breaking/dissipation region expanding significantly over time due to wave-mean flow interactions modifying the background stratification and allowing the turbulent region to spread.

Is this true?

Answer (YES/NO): NO